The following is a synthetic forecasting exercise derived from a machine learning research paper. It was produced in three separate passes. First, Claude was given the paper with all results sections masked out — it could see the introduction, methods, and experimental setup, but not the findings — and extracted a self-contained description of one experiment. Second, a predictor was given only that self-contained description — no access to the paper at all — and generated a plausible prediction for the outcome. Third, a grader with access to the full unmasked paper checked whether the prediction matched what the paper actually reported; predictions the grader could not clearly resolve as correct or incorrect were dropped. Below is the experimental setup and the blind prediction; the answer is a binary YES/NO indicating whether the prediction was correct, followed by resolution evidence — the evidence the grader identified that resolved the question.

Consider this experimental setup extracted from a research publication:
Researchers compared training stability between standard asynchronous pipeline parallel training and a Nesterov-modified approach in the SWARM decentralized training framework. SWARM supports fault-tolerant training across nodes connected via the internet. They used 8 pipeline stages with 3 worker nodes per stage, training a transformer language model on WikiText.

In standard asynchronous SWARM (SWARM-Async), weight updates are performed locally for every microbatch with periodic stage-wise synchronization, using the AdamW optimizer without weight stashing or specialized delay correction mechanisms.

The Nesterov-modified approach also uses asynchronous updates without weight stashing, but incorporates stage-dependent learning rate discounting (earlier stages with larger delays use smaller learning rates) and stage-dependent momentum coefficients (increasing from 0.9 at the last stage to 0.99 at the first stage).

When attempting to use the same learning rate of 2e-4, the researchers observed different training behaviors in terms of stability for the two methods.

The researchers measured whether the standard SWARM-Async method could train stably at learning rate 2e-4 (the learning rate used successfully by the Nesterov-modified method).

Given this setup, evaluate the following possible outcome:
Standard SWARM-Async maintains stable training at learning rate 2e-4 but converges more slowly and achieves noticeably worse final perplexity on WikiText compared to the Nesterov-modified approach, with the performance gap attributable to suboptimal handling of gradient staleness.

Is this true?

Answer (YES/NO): NO